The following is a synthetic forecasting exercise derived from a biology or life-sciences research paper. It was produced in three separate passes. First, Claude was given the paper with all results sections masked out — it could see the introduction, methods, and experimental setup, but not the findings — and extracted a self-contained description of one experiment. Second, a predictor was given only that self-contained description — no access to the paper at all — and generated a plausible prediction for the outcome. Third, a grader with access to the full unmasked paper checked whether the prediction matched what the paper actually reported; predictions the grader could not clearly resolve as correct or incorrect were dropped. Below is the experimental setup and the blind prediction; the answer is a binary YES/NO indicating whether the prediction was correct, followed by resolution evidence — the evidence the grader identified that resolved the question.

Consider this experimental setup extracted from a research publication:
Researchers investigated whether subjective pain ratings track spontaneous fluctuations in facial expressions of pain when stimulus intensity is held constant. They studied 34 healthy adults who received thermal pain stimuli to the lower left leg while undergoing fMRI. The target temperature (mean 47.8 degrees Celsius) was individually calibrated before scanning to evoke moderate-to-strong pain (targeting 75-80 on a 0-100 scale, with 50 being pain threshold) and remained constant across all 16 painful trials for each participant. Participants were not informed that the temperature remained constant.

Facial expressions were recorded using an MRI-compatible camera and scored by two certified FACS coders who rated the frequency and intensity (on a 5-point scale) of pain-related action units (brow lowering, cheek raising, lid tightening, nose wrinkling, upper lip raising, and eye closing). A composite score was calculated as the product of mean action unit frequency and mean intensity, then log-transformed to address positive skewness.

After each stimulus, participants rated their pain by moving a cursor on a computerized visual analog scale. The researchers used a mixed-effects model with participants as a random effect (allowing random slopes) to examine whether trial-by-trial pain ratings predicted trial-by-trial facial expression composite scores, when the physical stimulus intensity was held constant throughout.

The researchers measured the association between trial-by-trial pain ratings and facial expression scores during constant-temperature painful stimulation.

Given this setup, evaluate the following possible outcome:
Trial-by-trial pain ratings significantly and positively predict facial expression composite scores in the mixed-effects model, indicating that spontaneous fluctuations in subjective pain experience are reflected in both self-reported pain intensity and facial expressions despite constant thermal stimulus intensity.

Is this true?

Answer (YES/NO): NO